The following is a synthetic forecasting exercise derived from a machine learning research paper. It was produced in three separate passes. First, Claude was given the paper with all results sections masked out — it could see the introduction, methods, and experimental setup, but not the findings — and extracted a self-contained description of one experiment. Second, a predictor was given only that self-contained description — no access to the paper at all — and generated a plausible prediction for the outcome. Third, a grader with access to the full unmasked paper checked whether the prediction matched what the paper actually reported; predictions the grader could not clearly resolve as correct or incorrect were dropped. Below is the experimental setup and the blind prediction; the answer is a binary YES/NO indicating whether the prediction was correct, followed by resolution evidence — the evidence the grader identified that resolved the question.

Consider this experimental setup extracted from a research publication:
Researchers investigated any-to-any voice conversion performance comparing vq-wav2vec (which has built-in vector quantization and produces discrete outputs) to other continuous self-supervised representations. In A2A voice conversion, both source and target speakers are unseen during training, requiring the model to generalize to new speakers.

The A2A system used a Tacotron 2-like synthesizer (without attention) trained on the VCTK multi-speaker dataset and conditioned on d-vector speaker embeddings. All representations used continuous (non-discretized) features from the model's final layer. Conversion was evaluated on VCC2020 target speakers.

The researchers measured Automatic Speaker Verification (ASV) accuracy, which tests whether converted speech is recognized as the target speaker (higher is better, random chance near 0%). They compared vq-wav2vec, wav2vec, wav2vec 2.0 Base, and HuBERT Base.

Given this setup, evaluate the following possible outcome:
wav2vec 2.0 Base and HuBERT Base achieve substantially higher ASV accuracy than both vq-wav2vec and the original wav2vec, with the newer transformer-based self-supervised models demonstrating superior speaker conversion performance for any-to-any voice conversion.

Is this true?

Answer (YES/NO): NO